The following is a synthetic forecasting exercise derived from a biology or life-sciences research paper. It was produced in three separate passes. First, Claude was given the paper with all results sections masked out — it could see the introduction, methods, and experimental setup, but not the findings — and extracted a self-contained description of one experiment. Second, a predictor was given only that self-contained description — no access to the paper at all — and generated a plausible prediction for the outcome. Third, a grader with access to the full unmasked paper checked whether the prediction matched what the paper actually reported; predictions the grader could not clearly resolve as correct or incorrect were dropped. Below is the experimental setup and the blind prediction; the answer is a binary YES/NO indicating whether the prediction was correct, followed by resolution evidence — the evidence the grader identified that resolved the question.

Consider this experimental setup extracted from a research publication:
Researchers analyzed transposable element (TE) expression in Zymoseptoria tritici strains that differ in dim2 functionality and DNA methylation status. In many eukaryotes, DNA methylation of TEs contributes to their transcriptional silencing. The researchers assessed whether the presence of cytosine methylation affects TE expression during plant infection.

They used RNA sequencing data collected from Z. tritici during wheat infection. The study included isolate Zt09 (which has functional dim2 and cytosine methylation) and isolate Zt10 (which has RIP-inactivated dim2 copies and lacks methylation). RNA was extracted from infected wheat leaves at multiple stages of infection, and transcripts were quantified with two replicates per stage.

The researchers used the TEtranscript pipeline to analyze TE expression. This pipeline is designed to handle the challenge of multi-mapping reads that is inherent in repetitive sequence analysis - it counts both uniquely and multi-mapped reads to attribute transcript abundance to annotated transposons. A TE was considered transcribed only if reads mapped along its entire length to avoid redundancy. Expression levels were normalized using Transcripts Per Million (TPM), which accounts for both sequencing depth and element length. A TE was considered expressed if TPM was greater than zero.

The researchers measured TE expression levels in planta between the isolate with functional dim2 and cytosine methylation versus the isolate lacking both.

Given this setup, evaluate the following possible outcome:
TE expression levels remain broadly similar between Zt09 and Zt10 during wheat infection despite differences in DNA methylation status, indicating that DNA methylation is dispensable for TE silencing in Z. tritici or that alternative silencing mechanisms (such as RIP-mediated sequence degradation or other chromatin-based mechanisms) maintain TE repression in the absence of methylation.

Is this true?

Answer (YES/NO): NO